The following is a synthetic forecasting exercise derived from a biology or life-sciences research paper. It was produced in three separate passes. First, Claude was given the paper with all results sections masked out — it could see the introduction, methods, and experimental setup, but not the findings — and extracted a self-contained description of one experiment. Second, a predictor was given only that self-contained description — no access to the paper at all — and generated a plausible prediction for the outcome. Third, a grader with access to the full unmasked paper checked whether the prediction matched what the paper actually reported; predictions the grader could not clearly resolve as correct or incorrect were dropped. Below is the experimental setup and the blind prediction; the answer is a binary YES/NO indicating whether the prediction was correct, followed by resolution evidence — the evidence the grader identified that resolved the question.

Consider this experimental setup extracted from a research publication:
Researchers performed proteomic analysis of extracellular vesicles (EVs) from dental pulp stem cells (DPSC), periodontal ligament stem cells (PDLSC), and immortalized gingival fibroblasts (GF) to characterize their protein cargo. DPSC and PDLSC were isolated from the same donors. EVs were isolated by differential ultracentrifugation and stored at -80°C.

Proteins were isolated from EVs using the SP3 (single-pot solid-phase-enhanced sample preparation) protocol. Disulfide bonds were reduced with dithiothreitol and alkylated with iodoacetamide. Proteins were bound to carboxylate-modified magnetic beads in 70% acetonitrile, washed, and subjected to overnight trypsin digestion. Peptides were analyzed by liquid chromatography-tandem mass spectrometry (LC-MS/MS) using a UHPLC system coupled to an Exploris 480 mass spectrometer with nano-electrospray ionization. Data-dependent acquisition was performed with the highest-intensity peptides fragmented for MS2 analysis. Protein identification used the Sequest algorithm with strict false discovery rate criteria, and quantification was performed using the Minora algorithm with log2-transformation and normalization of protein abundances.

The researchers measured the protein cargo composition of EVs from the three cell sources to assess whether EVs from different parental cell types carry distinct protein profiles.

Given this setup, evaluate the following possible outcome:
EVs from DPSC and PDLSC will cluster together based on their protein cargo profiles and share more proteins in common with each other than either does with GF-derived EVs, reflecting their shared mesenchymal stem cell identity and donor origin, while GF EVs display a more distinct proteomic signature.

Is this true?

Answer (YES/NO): NO